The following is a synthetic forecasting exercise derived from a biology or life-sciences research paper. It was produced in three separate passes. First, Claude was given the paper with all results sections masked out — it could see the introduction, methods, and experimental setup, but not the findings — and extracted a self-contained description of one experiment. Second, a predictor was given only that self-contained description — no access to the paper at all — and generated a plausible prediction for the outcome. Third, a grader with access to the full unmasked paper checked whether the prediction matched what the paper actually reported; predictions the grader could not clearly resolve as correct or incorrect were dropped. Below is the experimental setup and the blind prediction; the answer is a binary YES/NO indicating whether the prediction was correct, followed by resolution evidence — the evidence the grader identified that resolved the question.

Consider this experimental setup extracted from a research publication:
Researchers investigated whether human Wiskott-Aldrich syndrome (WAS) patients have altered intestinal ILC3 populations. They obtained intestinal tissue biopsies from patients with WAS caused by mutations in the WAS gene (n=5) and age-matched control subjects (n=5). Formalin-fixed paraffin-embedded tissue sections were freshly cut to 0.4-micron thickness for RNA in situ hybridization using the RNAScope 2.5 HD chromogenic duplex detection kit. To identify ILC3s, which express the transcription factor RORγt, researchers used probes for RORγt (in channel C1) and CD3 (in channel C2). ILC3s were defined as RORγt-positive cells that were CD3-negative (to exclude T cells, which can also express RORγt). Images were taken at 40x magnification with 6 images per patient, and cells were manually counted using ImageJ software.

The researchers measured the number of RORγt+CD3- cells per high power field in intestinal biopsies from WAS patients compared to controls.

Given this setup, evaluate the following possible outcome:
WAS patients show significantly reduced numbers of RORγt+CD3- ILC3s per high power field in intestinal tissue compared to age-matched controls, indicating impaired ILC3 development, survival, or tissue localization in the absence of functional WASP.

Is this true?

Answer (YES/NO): YES